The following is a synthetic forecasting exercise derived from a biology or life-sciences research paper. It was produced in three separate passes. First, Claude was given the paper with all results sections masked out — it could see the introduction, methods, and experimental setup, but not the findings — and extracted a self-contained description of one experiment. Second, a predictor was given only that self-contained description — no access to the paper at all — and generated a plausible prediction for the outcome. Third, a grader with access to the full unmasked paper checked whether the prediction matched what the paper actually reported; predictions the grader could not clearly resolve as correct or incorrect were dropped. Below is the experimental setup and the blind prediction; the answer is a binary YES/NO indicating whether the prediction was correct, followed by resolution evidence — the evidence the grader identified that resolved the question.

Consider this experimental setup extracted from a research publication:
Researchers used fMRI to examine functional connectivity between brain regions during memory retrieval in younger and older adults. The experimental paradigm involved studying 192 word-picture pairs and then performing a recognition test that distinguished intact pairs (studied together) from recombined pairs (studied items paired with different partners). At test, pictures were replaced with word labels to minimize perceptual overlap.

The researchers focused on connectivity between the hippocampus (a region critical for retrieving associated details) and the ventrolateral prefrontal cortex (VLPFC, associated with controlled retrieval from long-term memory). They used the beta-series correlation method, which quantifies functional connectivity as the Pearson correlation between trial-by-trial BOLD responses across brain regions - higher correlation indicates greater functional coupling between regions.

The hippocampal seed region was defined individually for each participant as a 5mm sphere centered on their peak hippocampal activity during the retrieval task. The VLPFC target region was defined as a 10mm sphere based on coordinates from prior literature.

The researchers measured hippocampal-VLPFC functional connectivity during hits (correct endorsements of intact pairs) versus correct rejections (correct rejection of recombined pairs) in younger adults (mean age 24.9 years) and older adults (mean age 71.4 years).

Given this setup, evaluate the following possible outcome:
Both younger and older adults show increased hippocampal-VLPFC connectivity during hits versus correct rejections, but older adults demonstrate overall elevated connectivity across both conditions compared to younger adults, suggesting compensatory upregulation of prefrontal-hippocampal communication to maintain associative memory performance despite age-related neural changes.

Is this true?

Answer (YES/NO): NO